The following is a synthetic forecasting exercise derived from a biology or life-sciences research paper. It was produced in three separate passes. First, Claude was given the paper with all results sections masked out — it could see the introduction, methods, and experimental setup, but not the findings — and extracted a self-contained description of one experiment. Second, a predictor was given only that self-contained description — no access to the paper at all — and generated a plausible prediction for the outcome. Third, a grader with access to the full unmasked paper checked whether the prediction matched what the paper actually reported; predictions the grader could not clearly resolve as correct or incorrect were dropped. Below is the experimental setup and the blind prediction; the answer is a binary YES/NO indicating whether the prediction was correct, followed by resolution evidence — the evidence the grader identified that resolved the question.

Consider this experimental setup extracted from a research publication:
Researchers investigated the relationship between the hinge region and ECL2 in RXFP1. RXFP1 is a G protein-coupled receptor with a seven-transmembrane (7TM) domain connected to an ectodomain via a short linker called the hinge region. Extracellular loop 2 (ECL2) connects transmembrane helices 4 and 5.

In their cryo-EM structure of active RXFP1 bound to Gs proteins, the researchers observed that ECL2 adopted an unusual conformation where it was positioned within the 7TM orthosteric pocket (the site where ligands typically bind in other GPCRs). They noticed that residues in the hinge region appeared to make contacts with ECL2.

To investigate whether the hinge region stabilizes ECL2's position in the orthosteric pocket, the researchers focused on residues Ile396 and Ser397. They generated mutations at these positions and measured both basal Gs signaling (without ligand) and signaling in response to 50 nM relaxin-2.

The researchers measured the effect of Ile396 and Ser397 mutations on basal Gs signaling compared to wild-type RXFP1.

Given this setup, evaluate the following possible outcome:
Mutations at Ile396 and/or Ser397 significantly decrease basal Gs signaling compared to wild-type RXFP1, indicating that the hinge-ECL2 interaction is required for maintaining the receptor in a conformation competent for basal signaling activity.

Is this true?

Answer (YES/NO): NO